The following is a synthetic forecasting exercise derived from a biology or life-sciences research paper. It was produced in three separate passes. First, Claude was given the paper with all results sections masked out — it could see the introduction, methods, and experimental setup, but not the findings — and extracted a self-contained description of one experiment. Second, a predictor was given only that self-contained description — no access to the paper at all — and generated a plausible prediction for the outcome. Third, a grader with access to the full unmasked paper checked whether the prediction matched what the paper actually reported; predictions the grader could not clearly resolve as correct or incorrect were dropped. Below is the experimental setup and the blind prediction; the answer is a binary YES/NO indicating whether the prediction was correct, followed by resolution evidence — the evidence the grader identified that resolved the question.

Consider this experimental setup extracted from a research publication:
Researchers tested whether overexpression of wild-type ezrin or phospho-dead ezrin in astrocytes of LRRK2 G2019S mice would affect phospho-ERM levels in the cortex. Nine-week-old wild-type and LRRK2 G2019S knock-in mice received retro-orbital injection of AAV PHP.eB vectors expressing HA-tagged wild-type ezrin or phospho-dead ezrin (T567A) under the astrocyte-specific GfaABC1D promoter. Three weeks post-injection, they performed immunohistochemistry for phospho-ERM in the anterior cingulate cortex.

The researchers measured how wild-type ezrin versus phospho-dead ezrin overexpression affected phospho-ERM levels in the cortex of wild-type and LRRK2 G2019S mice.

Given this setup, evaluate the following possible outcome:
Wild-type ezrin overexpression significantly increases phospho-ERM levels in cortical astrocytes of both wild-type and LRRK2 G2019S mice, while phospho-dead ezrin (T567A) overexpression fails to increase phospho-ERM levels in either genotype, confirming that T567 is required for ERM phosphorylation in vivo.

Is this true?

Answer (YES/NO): NO